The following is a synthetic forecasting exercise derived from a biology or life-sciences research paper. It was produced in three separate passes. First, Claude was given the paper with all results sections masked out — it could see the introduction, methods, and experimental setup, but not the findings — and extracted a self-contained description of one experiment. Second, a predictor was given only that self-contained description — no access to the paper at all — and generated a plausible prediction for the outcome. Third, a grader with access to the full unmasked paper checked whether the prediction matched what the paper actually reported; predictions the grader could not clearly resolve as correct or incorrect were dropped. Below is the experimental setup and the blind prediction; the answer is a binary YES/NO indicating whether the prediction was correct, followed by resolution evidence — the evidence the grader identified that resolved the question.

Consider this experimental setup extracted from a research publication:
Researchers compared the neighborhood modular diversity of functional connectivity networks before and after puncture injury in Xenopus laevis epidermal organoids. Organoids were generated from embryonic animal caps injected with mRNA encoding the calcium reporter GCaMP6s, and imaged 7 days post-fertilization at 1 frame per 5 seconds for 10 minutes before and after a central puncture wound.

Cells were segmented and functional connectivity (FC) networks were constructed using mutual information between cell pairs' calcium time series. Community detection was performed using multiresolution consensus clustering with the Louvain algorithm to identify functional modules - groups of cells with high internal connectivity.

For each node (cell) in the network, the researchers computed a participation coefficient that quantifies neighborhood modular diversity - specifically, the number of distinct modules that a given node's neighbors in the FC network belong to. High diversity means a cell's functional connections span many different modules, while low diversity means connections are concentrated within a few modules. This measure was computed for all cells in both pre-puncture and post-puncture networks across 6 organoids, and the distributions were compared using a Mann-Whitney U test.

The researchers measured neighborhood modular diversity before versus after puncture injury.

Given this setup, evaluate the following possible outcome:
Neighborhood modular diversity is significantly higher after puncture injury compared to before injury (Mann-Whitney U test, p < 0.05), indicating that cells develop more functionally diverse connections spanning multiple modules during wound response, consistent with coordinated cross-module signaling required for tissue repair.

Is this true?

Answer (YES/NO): YES